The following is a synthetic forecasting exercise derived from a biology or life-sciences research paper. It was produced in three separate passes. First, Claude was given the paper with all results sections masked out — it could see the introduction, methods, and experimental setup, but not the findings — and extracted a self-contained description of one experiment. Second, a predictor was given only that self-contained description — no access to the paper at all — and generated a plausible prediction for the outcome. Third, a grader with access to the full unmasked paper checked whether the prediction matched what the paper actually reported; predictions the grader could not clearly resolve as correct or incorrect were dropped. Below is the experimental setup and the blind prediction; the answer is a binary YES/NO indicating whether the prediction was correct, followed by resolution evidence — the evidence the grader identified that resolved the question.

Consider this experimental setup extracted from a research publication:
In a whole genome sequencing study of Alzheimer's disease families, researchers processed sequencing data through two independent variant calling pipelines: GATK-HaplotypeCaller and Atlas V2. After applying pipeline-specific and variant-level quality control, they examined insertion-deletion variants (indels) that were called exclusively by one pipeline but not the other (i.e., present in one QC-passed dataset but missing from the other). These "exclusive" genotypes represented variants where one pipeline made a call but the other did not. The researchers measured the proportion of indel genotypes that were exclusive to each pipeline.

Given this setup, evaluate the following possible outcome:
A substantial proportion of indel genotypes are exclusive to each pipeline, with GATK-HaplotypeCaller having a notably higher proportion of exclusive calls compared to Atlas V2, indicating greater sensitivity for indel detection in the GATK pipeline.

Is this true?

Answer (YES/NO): YES